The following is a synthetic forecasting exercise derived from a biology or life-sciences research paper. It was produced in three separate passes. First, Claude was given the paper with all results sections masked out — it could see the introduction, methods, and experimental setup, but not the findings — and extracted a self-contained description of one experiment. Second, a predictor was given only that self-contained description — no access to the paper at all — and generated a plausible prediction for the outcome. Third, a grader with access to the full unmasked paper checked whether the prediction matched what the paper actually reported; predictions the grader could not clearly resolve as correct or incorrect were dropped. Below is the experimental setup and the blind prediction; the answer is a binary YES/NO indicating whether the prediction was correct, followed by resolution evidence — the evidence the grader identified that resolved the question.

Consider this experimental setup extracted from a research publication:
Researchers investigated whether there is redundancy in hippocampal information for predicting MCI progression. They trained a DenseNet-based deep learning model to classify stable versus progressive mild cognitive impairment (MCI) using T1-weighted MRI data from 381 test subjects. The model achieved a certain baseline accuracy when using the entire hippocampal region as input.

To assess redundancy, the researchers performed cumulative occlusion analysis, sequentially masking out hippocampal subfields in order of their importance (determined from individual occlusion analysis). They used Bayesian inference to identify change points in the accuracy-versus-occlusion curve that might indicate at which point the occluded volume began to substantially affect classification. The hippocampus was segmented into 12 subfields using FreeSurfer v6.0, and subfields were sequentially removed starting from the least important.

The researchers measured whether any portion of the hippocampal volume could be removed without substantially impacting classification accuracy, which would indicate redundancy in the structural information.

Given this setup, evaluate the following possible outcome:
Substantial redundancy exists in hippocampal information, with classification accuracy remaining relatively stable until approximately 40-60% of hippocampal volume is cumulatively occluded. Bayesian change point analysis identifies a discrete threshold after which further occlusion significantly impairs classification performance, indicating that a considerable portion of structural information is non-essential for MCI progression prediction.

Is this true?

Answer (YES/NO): NO